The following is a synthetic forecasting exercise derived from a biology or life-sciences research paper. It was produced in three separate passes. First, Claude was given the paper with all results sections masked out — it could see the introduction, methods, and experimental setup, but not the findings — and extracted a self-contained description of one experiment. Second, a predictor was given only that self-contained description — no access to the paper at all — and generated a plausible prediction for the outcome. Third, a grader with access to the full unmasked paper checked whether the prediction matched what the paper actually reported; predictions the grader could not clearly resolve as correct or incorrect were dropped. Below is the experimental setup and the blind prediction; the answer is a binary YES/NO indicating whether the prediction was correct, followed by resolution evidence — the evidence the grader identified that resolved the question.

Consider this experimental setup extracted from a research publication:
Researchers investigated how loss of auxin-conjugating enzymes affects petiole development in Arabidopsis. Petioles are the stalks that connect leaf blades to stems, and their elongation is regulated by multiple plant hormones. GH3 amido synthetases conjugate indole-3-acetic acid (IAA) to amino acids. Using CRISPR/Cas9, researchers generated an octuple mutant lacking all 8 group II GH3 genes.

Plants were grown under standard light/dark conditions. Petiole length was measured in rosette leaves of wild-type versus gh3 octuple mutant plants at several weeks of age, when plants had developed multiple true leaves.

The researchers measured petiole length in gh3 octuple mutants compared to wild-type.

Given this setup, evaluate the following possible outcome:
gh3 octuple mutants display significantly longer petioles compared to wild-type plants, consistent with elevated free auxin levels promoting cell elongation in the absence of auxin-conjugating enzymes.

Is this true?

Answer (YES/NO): YES